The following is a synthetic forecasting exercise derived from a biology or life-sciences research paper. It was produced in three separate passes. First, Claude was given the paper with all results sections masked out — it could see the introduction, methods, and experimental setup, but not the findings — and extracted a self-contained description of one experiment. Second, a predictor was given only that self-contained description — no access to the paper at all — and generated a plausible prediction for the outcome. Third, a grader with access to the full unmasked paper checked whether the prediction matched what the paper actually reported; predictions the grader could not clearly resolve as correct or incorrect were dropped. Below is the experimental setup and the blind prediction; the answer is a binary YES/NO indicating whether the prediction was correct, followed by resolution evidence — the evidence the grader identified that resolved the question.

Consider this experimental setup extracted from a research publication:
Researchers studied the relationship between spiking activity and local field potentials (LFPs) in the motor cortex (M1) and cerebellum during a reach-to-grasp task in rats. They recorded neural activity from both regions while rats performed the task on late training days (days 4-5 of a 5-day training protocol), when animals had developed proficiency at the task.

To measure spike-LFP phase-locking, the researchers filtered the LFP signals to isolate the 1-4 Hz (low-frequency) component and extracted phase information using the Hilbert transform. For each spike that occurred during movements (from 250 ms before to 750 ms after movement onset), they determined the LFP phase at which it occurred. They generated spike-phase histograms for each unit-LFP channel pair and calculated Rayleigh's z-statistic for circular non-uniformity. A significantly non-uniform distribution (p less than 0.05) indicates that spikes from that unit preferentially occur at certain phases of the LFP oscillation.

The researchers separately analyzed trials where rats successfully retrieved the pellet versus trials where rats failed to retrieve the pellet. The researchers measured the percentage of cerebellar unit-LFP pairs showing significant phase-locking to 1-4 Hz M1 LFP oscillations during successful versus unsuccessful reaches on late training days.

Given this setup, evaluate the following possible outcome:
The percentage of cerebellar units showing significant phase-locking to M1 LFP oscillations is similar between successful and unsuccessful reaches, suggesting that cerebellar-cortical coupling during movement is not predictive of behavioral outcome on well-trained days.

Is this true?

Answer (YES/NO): NO